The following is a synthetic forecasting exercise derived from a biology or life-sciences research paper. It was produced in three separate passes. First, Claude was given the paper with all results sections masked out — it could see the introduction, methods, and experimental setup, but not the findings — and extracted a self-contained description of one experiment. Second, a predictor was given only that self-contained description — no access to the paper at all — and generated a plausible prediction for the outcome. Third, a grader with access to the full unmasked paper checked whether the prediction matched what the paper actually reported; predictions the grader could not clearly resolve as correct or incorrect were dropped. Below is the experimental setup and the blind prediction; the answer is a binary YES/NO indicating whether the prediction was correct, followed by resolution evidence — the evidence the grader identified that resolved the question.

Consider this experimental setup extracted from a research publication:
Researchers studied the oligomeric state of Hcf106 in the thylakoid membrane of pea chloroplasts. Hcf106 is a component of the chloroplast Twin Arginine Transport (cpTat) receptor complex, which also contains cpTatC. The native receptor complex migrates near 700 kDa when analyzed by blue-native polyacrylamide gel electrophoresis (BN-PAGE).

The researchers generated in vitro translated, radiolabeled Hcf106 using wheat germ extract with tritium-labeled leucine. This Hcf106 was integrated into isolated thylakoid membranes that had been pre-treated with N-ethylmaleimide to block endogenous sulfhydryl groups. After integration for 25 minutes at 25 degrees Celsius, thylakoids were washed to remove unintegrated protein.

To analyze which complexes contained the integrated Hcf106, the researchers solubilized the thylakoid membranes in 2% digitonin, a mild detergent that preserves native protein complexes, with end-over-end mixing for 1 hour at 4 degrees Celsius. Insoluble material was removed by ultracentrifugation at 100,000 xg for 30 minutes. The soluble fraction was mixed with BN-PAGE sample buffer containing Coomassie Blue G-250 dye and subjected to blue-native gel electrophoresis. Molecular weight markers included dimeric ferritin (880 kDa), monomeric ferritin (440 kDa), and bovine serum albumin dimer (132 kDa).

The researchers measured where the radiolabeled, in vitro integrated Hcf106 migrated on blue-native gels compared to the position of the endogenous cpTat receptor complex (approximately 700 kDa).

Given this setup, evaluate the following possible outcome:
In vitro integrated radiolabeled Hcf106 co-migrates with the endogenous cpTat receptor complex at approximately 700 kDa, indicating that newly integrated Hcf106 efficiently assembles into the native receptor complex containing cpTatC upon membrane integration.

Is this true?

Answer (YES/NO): YES